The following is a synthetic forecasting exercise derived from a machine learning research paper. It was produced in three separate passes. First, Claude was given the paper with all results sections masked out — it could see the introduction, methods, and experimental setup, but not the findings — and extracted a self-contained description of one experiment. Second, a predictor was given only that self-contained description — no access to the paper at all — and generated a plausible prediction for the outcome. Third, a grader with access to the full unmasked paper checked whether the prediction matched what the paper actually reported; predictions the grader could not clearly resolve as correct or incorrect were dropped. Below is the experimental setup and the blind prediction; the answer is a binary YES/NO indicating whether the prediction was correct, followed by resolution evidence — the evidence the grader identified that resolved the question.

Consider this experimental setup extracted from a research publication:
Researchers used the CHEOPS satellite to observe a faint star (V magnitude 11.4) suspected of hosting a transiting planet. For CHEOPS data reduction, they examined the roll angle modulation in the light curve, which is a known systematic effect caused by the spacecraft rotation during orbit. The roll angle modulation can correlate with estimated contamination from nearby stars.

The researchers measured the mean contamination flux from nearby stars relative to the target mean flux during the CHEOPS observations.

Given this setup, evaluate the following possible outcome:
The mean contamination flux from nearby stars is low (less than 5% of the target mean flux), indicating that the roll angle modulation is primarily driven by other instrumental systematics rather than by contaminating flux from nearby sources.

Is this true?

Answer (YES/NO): YES